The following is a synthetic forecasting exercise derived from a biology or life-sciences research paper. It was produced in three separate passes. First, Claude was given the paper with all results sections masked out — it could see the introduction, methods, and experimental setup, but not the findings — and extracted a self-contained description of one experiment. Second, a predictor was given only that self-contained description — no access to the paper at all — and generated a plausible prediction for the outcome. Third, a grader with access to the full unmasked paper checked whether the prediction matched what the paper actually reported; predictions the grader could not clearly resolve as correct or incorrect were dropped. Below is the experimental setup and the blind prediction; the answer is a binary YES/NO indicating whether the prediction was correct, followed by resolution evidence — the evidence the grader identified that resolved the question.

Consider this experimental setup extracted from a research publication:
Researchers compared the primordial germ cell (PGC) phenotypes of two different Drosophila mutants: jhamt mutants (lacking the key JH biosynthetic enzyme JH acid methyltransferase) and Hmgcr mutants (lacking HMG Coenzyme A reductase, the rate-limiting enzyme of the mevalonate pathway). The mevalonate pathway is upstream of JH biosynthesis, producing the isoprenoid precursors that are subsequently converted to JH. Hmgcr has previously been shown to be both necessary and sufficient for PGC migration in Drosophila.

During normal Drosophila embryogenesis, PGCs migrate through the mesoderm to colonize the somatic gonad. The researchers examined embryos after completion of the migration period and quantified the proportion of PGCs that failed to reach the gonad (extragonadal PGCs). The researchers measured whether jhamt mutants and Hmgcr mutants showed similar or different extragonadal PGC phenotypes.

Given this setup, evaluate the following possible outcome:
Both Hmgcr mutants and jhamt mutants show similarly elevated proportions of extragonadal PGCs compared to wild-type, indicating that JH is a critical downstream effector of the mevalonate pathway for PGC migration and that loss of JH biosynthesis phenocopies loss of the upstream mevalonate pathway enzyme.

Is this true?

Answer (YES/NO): YES